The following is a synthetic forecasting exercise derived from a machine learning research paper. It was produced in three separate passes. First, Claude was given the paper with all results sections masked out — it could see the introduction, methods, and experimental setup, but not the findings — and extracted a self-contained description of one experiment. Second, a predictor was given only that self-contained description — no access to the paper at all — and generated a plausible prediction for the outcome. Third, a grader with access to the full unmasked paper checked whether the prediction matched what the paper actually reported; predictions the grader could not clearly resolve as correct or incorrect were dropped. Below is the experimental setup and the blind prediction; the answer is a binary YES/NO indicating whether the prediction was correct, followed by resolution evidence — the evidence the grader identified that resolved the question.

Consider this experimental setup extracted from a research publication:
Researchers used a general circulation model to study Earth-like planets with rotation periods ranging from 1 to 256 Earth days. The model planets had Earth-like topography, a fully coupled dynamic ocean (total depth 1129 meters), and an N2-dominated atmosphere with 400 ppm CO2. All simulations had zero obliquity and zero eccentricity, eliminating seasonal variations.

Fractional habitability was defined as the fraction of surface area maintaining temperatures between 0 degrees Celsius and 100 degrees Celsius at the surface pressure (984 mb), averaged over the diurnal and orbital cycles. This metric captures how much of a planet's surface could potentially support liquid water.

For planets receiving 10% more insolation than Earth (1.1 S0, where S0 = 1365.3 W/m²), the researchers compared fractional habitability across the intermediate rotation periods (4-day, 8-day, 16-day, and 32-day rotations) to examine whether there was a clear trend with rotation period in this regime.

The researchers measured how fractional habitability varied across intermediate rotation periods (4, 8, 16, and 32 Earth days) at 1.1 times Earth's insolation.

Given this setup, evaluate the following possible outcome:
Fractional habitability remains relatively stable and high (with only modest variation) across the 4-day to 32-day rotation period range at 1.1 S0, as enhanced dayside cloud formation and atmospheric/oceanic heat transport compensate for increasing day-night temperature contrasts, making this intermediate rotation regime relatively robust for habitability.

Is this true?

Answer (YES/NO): NO